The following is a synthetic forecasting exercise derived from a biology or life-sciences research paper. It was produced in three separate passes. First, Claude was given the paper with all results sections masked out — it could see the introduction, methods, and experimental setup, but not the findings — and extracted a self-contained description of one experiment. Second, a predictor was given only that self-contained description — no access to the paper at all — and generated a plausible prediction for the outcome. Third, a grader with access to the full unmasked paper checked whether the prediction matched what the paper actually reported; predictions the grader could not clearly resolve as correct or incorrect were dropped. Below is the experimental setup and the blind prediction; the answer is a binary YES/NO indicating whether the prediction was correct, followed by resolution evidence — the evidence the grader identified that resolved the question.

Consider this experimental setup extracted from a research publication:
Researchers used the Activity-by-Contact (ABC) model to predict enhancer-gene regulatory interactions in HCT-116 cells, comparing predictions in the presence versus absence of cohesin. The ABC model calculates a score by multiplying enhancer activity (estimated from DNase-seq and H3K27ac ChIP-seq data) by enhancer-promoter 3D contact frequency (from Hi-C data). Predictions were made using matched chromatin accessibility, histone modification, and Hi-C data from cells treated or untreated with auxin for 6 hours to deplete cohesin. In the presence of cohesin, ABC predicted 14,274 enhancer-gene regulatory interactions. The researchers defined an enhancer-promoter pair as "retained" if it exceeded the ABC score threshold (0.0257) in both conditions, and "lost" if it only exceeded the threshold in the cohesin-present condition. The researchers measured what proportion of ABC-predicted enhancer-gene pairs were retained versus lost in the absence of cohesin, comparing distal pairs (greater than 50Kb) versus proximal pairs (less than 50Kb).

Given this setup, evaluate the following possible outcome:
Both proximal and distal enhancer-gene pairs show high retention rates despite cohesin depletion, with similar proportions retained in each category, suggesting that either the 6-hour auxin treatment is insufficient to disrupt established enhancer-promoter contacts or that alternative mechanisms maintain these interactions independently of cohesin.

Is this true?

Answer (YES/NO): NO